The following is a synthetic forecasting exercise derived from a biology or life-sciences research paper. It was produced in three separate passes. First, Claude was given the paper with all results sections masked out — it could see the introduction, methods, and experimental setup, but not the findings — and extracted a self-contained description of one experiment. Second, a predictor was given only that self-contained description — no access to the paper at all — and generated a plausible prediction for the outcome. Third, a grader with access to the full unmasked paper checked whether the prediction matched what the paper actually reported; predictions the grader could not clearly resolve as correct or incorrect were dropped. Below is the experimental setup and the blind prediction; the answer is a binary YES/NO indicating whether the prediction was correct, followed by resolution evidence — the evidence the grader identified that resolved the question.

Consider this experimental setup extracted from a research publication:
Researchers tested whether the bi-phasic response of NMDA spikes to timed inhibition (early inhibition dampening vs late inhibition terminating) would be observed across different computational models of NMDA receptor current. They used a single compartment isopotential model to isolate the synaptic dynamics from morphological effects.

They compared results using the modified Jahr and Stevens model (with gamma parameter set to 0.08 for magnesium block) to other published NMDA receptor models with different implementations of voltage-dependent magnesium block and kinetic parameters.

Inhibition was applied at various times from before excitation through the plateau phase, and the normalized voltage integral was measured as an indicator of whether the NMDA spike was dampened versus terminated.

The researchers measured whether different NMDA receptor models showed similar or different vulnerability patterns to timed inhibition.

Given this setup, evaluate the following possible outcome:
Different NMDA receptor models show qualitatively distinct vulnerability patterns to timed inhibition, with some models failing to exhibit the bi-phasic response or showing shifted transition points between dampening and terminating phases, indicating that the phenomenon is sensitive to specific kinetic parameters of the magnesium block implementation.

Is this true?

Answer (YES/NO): NO